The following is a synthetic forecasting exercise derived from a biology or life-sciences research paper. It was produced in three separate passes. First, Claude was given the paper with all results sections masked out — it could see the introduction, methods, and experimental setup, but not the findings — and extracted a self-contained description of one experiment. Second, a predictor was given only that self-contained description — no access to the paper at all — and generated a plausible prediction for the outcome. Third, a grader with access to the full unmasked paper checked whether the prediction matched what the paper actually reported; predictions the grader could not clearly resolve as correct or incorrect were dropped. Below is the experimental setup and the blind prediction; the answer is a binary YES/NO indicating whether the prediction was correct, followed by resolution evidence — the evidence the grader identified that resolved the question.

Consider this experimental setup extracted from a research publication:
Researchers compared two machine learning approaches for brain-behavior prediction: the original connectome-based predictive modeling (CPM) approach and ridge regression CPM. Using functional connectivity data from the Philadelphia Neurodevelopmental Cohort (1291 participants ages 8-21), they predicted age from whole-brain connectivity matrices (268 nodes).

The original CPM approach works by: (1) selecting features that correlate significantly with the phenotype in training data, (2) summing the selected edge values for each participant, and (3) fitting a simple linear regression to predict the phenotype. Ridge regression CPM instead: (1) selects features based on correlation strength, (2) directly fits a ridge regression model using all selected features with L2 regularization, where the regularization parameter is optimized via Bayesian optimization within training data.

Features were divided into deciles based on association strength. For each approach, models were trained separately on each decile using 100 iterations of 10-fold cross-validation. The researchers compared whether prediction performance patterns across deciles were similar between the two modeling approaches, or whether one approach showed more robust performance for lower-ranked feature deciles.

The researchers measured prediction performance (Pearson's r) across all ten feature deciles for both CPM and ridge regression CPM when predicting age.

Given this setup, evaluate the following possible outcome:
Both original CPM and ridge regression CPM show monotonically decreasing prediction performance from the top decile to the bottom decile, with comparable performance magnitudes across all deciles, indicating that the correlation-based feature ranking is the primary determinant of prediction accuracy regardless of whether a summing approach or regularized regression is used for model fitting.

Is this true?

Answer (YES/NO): NO